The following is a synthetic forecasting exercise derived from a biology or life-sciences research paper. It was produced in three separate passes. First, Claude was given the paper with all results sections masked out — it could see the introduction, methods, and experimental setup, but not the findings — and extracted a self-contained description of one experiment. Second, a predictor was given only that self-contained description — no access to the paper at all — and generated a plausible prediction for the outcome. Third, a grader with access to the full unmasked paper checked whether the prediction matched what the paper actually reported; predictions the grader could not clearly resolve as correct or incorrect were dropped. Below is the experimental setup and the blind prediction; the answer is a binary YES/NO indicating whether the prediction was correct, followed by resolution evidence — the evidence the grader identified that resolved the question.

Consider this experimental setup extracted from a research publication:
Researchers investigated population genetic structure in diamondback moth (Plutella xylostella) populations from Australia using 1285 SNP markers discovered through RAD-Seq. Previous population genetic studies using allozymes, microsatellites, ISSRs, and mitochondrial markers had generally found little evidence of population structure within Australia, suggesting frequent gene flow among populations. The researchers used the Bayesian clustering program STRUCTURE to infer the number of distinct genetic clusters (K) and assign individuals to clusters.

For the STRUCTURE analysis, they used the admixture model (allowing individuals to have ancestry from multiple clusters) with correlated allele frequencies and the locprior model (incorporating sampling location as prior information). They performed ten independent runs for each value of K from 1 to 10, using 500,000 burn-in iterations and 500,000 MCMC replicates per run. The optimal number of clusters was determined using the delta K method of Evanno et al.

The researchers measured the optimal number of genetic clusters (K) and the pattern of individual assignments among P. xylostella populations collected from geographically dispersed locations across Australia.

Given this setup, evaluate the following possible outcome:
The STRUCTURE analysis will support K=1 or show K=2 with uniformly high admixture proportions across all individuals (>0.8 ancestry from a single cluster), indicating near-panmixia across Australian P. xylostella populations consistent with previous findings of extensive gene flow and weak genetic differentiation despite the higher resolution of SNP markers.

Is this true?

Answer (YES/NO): NO